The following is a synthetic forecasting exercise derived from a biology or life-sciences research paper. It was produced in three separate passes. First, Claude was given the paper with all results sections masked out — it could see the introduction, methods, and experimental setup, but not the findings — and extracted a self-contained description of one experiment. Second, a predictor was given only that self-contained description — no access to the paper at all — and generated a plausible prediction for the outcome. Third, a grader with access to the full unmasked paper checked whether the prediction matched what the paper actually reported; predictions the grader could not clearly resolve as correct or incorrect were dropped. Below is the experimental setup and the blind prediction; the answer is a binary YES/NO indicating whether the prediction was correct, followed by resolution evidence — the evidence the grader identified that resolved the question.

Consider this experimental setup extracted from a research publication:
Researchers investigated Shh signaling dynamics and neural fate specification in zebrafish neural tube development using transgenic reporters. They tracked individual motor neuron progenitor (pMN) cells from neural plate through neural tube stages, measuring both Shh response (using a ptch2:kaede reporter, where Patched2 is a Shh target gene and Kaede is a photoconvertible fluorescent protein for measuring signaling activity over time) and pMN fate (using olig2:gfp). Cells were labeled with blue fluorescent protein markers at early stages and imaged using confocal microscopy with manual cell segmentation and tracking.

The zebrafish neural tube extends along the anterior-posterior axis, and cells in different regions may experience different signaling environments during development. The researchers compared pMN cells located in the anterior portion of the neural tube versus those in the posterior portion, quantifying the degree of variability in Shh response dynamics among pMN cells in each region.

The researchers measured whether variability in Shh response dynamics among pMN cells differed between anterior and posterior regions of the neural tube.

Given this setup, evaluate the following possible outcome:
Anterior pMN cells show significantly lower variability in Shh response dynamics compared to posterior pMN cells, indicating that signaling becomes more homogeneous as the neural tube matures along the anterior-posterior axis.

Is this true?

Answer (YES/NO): YES